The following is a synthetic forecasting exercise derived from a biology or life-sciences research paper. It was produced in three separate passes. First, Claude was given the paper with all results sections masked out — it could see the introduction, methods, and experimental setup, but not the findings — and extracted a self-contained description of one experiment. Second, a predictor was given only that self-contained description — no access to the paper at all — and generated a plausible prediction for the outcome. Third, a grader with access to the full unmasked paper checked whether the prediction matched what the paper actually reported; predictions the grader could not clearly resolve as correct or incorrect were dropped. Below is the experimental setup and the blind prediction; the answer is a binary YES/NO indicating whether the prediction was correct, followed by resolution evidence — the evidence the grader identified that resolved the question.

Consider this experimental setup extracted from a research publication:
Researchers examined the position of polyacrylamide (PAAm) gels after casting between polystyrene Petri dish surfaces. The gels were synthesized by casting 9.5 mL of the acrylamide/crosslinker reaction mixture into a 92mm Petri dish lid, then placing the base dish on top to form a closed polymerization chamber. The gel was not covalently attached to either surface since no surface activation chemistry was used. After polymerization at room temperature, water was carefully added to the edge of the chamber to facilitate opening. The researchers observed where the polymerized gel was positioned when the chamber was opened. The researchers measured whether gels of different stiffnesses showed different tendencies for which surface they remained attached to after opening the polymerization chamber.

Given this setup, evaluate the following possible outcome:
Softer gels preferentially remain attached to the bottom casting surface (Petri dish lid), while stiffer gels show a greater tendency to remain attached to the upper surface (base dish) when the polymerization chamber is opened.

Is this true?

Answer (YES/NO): NO